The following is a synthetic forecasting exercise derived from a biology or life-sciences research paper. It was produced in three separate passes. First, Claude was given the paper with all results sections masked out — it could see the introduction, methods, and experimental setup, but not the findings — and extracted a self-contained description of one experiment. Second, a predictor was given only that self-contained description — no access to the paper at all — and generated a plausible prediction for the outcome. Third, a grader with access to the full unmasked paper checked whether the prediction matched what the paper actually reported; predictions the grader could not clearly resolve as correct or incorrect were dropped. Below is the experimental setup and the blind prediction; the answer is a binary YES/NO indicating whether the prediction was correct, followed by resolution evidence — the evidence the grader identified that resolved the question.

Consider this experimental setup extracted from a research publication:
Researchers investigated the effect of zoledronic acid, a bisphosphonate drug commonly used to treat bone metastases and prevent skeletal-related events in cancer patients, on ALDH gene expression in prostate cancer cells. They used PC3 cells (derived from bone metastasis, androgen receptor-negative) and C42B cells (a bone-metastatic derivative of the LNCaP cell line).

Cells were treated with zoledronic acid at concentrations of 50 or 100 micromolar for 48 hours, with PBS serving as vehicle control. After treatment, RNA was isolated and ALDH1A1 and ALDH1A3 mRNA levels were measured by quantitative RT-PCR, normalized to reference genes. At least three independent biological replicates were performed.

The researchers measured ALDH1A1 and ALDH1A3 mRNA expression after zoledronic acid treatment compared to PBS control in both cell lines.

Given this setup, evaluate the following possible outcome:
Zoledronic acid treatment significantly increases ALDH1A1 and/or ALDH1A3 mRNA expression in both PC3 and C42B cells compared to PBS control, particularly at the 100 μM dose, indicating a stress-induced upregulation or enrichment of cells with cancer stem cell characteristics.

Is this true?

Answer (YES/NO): NO